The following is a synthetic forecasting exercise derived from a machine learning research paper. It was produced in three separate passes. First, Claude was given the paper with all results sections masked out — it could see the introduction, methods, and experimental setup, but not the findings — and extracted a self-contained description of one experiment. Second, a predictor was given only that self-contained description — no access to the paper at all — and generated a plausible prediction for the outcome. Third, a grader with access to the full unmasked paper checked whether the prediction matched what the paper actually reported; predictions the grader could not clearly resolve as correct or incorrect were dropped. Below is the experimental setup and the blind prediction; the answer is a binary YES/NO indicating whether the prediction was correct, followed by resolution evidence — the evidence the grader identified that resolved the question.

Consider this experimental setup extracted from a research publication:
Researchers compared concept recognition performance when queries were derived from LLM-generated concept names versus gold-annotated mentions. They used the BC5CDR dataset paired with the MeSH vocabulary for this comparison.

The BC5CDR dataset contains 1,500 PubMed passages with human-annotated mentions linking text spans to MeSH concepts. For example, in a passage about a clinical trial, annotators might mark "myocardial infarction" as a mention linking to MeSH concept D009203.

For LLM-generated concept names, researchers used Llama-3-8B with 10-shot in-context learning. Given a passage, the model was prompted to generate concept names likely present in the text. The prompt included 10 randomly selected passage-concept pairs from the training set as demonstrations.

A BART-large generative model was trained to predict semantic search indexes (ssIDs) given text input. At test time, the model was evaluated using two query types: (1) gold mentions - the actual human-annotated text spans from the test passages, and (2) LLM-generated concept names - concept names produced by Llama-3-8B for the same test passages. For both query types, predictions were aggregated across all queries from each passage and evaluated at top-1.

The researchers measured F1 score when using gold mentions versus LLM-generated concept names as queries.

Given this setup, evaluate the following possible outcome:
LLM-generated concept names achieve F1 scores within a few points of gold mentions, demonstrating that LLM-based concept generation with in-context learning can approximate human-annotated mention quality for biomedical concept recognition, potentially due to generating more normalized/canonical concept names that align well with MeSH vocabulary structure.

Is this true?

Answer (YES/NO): NO